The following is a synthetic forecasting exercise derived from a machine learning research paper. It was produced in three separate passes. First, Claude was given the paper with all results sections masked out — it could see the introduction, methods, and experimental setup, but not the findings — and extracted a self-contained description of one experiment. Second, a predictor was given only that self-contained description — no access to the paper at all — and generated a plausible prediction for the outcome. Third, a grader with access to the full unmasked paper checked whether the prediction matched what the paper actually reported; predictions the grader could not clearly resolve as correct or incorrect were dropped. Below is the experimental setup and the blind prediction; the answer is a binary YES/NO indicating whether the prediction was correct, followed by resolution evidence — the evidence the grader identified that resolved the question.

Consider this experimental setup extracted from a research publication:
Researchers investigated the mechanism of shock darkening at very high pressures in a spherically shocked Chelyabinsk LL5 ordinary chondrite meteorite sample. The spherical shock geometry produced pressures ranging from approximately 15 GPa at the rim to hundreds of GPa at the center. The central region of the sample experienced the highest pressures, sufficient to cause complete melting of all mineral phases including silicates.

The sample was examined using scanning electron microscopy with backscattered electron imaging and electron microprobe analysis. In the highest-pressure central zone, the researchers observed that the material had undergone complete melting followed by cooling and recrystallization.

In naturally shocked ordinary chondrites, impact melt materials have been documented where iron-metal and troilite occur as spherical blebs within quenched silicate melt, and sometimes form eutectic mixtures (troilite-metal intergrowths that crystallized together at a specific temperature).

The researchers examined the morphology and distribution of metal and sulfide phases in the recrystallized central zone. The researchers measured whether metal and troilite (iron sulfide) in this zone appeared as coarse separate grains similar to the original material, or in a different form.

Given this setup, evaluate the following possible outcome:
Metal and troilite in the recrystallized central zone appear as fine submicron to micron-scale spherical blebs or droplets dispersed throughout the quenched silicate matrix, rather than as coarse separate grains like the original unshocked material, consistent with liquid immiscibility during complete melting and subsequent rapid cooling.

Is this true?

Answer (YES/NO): NO